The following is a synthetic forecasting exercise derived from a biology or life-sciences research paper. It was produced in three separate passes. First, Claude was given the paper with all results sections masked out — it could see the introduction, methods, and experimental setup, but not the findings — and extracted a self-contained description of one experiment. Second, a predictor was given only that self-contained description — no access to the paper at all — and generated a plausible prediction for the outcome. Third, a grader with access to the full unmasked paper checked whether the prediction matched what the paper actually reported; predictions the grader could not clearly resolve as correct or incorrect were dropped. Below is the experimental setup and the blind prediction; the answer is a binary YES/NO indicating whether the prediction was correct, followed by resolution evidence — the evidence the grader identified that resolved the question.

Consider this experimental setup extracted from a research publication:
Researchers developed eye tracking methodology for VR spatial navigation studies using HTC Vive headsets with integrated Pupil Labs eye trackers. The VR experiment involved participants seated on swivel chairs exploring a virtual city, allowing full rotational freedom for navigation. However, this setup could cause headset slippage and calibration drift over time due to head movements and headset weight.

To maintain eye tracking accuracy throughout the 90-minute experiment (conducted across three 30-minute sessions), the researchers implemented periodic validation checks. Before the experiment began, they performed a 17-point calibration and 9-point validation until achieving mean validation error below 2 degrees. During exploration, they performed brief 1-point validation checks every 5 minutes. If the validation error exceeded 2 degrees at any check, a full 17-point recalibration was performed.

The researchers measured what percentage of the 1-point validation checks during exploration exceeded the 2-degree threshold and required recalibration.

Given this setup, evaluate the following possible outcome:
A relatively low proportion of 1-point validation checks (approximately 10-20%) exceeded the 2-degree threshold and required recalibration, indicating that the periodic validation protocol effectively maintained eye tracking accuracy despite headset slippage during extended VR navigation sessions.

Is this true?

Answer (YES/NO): NO